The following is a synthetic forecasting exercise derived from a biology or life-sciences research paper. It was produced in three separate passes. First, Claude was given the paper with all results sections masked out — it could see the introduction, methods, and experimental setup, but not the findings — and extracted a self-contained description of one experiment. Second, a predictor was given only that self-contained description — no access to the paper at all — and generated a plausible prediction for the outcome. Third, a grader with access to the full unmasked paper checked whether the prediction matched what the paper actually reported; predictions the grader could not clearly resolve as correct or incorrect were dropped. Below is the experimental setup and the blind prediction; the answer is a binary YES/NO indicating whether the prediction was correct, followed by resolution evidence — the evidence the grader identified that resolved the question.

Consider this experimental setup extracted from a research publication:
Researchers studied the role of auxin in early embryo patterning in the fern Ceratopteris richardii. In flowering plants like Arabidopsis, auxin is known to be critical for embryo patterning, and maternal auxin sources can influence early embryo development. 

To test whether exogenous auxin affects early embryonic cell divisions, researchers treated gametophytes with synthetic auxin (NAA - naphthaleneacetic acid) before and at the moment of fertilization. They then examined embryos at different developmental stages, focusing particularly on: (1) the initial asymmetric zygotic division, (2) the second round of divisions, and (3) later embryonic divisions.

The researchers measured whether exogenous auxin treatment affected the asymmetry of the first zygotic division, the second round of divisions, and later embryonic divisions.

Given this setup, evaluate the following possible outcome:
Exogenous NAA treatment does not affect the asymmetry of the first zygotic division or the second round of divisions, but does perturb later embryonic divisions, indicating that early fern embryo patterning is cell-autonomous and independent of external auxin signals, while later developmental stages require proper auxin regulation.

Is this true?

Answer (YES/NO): YES